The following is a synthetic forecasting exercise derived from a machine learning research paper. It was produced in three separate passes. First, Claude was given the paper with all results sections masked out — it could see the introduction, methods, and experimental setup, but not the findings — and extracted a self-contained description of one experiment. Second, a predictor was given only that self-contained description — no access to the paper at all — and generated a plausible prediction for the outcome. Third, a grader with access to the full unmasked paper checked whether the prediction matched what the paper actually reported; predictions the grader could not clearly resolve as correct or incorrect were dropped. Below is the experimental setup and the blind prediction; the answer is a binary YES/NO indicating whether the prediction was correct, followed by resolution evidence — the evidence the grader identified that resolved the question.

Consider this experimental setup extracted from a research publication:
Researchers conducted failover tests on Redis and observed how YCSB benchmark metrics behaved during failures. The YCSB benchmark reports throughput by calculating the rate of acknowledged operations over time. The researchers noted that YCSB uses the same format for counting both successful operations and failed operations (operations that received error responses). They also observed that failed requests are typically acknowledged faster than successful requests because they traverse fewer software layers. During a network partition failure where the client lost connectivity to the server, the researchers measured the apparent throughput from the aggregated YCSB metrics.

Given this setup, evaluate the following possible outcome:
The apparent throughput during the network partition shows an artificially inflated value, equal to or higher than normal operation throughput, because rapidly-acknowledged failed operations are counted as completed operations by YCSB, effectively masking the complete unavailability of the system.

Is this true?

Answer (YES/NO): YES